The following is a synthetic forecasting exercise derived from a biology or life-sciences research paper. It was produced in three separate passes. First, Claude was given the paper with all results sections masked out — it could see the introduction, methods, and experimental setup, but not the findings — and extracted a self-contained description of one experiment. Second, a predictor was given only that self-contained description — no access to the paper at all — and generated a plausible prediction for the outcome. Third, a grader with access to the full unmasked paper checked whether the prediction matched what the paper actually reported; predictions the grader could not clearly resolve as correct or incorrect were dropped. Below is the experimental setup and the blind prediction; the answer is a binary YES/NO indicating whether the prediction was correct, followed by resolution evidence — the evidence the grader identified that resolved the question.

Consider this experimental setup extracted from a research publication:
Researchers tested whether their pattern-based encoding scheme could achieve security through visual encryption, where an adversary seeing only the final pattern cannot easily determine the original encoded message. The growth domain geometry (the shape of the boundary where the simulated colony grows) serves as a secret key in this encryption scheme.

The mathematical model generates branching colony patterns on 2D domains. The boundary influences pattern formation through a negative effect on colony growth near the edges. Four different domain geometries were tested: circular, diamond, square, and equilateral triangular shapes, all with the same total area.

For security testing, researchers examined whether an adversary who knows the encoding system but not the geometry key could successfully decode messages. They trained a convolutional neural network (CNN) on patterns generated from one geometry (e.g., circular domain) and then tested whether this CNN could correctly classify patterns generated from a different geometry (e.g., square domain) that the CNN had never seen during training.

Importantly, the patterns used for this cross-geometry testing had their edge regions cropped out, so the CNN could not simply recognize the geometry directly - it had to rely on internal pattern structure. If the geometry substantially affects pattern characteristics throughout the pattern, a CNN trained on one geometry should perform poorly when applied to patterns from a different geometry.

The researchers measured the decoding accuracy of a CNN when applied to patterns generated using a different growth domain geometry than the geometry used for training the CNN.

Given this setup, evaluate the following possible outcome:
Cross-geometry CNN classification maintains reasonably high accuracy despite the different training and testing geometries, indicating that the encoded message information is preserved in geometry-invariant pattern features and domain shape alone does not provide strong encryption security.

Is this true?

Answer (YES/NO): NO